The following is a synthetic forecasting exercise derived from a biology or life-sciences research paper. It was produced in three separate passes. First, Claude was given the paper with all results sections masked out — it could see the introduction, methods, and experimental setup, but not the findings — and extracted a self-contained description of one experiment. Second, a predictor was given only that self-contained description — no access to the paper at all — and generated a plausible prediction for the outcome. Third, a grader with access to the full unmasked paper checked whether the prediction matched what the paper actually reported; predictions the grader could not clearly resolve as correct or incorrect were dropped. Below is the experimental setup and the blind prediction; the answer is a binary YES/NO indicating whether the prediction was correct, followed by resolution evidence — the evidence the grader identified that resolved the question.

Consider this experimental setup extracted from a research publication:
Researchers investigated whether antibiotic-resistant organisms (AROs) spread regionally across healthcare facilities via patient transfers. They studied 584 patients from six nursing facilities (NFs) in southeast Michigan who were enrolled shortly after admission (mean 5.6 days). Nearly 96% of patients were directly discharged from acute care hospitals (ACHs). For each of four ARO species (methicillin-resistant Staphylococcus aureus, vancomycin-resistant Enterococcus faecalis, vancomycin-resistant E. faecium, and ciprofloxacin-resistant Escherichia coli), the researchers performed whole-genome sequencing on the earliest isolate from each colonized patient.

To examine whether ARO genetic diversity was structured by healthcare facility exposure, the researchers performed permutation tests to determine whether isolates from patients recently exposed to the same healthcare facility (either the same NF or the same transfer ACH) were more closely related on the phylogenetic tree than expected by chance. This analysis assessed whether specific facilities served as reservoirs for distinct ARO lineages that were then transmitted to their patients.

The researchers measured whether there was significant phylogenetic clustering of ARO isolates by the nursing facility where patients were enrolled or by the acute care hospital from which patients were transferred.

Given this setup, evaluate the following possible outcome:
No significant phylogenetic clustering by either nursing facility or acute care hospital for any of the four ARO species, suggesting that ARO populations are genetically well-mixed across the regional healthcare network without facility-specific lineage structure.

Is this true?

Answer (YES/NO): NO